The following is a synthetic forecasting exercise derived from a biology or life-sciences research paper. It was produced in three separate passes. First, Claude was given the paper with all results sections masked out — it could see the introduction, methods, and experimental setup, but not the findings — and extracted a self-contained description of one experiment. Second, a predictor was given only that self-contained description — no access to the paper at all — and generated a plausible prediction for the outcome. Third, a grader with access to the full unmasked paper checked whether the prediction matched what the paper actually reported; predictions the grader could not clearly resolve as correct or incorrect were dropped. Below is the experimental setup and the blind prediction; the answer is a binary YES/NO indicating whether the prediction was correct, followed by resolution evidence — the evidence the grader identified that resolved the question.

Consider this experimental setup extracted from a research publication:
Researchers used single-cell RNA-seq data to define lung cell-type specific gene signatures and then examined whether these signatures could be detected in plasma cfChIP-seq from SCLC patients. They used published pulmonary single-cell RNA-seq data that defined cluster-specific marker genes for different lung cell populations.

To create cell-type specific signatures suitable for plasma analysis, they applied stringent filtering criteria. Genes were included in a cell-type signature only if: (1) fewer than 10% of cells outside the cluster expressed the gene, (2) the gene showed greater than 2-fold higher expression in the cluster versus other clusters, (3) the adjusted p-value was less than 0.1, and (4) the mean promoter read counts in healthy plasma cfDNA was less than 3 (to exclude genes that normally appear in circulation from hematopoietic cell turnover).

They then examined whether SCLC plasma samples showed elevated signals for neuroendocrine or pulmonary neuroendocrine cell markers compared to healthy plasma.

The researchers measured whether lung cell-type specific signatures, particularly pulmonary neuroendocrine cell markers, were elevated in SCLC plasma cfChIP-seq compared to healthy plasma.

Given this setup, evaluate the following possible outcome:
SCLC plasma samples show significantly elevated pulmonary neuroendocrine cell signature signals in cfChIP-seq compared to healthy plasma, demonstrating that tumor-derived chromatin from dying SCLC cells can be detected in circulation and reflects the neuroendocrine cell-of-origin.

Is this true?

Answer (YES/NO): YES